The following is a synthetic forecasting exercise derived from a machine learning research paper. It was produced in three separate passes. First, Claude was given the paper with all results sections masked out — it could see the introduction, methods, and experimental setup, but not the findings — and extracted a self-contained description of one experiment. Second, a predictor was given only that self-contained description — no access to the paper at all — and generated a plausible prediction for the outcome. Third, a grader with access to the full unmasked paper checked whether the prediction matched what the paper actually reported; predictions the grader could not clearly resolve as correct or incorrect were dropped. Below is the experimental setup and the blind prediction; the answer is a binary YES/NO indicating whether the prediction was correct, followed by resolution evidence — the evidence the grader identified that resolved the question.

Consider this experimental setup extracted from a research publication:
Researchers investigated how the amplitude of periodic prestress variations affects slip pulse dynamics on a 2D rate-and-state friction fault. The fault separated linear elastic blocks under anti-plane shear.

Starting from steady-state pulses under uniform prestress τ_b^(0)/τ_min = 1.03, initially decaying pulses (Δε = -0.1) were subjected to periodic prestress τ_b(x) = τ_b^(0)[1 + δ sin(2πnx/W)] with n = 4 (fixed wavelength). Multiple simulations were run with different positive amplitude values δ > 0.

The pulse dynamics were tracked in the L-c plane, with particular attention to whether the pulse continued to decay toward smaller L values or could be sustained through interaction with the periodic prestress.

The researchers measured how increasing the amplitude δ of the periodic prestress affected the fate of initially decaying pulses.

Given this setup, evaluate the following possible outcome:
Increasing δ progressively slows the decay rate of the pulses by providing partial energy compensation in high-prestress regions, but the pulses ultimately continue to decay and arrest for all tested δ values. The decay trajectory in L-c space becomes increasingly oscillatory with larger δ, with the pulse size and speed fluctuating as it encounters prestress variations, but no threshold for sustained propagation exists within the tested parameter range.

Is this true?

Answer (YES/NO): NO